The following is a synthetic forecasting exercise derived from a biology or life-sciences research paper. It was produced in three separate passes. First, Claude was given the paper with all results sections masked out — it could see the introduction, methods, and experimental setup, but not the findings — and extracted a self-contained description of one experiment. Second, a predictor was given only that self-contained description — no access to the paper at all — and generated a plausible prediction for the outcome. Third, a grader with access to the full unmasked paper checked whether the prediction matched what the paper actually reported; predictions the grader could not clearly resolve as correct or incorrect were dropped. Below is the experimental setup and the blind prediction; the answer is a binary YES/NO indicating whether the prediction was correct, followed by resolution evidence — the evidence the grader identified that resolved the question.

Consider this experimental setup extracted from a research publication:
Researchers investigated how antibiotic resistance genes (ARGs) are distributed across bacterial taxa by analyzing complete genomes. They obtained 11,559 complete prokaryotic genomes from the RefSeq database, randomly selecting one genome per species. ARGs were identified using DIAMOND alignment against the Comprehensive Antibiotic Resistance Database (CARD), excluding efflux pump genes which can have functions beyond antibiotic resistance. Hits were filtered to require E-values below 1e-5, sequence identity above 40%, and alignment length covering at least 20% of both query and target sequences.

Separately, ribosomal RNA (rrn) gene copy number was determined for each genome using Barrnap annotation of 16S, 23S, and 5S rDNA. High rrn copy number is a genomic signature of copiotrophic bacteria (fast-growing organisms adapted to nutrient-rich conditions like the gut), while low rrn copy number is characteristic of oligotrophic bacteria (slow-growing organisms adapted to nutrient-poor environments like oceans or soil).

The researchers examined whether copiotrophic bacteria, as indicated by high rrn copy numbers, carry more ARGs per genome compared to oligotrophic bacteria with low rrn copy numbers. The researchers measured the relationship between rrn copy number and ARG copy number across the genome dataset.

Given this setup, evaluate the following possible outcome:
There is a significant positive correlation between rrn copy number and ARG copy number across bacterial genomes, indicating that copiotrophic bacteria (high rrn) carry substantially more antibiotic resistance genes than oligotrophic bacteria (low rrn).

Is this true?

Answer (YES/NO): YES